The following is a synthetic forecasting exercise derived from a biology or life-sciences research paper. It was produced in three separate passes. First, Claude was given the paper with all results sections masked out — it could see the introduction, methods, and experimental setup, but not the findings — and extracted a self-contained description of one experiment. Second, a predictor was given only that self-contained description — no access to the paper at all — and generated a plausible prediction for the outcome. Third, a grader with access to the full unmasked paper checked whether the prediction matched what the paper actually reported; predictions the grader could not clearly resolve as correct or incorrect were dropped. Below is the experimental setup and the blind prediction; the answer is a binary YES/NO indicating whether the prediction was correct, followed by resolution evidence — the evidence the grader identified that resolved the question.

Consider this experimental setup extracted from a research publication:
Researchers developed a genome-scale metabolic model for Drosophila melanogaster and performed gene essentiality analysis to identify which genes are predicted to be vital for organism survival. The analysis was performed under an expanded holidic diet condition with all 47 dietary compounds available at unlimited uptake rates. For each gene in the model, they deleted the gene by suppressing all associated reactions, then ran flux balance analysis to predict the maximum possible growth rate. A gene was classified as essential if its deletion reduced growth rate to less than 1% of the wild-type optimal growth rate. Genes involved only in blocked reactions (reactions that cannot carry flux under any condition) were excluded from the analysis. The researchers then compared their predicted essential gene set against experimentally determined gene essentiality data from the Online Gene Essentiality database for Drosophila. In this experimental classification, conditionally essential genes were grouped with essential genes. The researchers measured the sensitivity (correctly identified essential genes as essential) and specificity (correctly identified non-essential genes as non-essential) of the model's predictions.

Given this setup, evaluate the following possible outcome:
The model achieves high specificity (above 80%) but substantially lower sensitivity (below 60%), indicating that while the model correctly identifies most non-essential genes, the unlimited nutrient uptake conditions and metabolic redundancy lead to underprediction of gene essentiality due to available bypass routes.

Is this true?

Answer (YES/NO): YES